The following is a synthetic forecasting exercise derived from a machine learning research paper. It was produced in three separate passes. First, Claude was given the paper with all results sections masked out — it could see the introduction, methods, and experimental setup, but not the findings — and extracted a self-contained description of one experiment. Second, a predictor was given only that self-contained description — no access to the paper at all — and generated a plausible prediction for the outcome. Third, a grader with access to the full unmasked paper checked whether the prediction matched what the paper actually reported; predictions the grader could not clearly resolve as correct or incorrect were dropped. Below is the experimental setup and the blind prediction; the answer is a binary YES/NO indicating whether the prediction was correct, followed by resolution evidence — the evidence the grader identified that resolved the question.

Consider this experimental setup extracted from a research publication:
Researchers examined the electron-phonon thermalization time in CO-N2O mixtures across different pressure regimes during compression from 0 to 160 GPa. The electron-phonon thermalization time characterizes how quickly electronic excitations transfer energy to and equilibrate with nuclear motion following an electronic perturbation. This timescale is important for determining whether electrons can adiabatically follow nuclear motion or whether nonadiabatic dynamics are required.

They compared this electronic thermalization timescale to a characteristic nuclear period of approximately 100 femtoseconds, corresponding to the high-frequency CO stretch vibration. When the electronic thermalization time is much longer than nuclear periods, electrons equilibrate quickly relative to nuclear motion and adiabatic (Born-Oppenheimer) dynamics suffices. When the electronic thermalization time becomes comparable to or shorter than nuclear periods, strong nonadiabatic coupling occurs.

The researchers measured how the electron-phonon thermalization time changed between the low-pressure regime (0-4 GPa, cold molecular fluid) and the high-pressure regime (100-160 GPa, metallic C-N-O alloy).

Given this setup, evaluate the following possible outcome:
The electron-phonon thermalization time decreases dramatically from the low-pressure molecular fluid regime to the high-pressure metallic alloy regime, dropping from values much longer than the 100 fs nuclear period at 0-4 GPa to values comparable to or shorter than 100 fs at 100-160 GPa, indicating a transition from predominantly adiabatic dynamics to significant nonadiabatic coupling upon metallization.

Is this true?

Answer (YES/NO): YES